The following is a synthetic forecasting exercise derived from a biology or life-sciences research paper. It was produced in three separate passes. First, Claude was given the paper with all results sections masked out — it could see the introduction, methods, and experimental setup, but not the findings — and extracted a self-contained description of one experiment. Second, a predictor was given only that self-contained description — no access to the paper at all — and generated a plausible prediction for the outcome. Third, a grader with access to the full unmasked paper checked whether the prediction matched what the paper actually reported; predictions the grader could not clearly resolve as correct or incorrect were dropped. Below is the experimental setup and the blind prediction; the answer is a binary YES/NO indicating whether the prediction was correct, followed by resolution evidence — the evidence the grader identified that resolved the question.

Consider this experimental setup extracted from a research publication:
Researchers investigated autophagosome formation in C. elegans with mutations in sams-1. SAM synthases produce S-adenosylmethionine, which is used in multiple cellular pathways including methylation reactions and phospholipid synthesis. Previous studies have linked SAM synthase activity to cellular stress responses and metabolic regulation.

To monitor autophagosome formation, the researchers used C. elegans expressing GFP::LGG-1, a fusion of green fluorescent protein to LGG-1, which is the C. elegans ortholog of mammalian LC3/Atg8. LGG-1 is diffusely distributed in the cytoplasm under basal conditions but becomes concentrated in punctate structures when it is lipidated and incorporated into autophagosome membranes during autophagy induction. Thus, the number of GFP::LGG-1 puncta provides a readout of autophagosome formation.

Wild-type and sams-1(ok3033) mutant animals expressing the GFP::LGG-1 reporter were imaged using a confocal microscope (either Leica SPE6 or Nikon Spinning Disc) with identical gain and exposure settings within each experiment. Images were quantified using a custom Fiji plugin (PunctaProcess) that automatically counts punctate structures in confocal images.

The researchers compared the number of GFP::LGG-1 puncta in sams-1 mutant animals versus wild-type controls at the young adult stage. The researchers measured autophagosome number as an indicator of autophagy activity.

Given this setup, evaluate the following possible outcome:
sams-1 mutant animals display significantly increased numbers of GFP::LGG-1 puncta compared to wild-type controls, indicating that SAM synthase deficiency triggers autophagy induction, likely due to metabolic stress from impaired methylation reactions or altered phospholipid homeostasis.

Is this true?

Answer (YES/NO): YES